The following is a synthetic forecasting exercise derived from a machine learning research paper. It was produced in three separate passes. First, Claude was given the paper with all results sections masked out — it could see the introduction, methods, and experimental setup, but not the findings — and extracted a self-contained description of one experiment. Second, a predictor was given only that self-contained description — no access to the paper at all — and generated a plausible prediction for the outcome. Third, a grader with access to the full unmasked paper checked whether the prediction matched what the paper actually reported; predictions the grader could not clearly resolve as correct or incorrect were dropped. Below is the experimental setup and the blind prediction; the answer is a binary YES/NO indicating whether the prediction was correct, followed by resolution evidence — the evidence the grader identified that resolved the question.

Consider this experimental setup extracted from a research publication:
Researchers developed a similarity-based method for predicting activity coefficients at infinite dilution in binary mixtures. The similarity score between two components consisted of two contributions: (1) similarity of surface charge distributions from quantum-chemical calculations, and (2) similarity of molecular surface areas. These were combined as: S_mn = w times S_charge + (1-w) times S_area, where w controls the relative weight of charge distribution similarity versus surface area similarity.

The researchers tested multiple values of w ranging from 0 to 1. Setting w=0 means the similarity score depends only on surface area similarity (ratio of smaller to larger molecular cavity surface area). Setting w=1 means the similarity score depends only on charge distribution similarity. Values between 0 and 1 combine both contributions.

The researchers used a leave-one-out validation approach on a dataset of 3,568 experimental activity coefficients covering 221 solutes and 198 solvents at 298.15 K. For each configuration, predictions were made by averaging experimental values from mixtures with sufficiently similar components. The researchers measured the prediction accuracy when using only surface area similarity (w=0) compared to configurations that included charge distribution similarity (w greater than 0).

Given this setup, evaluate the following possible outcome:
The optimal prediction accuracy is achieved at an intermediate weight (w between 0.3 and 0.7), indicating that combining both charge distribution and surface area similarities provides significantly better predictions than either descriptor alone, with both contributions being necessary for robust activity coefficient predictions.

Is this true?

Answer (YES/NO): YES